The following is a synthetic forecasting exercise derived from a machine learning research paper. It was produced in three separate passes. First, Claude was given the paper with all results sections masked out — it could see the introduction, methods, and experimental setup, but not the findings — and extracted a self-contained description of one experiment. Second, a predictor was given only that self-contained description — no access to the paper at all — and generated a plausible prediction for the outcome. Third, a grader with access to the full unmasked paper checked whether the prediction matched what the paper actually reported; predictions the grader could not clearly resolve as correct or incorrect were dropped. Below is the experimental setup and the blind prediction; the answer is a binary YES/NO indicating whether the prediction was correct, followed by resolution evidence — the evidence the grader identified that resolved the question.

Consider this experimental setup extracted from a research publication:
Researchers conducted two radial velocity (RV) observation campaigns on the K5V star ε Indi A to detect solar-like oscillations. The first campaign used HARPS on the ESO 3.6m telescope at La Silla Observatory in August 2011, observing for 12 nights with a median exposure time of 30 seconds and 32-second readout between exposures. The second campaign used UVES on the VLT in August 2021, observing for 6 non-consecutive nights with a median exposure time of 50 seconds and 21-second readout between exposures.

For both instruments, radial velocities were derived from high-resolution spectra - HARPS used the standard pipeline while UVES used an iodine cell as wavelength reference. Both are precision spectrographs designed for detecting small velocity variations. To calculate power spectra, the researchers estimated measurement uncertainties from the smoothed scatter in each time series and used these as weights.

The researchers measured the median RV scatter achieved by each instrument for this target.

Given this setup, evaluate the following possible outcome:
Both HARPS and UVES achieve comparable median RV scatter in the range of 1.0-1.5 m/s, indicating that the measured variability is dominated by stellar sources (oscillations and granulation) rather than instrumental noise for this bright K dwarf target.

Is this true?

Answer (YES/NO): NO